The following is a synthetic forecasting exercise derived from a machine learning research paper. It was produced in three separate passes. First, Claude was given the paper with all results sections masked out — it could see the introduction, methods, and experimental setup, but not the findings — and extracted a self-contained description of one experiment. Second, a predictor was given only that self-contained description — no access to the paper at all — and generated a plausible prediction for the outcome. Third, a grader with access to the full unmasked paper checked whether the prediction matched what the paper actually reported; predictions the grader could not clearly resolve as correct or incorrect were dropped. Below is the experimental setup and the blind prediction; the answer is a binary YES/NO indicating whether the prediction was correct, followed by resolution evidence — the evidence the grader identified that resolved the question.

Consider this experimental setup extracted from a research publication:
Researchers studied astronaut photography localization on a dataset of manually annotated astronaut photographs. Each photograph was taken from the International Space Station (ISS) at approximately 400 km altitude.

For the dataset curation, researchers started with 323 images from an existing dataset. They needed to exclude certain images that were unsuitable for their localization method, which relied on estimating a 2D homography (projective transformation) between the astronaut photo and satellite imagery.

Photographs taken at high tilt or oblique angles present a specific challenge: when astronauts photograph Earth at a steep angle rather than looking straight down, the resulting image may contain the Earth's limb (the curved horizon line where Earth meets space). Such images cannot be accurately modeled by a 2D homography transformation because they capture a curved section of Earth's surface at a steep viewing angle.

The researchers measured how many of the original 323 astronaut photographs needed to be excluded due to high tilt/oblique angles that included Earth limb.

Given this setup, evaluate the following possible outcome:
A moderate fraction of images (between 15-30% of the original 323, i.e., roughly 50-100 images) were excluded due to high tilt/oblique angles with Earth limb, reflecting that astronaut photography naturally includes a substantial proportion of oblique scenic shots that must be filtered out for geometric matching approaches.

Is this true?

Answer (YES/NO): YES